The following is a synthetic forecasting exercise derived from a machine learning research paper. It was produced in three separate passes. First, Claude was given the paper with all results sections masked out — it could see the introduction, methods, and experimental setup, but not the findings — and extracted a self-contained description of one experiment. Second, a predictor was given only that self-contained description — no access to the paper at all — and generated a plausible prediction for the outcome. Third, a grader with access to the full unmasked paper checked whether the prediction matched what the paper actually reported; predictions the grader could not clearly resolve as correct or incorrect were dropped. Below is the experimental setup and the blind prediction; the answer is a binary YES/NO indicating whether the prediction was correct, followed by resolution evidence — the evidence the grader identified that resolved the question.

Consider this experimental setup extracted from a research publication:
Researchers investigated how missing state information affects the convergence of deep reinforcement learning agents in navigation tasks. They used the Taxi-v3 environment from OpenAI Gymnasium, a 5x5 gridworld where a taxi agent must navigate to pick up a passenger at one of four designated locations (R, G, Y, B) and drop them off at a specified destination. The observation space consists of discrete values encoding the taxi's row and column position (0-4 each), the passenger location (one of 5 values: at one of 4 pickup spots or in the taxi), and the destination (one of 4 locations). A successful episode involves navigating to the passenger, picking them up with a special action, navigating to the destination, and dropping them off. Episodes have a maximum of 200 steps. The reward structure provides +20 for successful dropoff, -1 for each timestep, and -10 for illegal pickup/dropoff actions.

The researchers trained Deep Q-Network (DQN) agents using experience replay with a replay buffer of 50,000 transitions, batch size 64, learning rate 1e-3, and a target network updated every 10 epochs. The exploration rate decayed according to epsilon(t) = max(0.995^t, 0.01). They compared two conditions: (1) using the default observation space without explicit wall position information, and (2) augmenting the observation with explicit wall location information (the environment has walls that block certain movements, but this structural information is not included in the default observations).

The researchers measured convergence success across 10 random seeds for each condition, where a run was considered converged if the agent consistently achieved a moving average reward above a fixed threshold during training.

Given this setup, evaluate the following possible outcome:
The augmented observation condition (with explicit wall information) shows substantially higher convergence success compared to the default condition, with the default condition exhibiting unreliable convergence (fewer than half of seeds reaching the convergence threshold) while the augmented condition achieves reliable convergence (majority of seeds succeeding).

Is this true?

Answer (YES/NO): NO